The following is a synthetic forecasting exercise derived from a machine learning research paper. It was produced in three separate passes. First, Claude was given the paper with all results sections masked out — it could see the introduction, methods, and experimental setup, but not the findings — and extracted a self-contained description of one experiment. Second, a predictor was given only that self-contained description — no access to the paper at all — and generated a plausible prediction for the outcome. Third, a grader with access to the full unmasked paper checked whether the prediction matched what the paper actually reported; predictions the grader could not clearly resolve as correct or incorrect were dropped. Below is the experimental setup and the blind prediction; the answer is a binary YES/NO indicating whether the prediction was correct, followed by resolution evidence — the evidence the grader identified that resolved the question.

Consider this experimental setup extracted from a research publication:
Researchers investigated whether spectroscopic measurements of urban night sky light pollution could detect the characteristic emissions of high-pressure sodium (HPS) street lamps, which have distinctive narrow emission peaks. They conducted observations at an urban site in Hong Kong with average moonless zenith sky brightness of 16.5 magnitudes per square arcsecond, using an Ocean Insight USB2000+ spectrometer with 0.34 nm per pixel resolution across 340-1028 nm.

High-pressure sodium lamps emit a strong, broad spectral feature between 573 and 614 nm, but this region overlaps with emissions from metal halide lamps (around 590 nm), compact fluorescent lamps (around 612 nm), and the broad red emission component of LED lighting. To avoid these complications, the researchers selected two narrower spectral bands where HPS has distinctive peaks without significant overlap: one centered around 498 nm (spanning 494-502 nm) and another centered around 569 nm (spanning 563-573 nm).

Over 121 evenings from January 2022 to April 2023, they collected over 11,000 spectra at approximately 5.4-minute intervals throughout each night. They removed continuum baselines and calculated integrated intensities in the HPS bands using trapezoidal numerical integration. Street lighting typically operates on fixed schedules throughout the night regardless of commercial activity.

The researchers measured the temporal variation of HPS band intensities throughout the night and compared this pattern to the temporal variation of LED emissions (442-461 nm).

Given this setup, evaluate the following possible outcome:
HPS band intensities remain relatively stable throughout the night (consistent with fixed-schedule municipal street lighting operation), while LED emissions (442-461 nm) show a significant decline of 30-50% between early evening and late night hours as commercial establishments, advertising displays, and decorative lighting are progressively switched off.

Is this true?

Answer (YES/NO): NO